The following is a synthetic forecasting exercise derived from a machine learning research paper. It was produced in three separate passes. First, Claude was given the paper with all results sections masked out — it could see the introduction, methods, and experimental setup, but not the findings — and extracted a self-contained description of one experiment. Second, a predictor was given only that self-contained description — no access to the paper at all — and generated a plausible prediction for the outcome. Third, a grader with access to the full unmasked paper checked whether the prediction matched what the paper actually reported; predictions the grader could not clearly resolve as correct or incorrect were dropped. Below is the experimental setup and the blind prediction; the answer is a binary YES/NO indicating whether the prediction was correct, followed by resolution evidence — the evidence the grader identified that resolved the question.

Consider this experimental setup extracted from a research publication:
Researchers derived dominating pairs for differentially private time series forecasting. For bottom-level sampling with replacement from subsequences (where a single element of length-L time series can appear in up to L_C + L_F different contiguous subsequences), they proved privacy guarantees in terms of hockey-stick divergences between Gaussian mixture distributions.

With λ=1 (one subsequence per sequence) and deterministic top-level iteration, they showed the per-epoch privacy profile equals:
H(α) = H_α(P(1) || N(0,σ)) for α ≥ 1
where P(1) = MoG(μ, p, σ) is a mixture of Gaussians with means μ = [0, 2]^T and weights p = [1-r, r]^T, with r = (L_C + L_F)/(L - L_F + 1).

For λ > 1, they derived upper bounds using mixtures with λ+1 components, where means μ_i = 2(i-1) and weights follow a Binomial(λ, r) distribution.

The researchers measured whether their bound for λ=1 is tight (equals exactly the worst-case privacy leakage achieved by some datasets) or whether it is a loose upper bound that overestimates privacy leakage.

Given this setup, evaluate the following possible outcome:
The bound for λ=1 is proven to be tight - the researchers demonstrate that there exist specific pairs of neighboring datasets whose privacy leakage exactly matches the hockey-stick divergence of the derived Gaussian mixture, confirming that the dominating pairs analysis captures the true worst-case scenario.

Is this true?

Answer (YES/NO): YES